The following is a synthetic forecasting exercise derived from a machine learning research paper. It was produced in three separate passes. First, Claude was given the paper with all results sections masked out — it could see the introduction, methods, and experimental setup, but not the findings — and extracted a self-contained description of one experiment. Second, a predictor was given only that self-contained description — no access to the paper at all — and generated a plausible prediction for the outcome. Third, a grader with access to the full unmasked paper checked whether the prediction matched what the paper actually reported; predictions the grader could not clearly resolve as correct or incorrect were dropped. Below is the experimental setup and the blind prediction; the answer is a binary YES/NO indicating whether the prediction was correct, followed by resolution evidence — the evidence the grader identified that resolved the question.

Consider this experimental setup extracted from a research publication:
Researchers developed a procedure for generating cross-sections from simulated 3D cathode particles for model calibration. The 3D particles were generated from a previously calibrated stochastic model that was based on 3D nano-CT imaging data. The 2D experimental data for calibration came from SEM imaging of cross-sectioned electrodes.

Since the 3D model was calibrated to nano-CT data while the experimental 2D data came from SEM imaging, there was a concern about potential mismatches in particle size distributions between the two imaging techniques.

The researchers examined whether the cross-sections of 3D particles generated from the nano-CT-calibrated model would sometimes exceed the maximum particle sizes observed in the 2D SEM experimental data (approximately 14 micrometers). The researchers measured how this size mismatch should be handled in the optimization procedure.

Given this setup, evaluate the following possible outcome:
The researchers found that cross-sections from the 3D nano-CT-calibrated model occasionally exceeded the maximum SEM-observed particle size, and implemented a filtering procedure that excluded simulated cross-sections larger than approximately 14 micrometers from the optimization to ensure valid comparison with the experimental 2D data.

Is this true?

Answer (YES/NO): YES